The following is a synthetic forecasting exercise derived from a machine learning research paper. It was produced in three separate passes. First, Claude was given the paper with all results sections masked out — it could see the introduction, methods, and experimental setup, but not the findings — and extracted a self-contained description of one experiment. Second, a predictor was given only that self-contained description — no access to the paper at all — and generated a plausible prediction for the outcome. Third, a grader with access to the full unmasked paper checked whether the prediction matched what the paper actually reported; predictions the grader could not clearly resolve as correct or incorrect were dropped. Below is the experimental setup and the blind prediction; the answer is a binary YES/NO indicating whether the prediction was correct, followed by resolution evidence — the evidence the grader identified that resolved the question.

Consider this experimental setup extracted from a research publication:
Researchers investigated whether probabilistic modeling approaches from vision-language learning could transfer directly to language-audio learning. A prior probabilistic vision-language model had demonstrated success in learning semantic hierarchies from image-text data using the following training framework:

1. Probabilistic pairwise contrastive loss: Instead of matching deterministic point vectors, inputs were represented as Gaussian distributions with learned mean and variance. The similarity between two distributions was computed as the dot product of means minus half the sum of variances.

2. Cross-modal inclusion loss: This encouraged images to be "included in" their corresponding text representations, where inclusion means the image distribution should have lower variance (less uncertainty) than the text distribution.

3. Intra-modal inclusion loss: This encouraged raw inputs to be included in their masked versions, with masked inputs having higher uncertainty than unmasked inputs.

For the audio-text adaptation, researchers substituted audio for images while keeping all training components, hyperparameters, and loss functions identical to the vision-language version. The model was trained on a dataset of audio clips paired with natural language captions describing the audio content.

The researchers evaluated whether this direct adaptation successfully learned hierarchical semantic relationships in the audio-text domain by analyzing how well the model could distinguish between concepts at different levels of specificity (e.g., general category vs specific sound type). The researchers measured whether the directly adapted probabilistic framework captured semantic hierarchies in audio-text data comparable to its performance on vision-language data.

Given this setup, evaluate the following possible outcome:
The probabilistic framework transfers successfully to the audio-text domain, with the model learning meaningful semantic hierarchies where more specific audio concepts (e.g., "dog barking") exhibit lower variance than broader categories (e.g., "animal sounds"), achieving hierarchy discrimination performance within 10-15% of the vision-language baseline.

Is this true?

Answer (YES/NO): NO